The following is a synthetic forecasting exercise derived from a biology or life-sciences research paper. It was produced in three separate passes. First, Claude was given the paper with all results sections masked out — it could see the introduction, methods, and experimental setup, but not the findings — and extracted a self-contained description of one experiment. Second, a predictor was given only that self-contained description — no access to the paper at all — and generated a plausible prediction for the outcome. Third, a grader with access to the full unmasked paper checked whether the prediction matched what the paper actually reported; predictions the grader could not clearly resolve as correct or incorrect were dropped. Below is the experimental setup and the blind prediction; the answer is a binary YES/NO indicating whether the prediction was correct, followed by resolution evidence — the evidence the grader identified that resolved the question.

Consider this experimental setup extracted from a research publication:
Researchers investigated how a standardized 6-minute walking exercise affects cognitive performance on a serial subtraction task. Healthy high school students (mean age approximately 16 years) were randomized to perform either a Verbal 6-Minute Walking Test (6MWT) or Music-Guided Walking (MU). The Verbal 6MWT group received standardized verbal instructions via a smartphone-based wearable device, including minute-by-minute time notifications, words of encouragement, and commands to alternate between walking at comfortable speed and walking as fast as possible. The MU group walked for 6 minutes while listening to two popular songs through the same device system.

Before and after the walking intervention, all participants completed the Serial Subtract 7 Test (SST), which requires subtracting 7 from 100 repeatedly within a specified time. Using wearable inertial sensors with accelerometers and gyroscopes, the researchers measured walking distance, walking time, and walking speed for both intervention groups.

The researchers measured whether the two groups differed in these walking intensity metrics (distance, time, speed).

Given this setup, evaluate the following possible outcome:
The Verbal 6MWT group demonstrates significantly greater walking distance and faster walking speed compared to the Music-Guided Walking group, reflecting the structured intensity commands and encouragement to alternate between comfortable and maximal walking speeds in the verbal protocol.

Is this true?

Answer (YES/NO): NO